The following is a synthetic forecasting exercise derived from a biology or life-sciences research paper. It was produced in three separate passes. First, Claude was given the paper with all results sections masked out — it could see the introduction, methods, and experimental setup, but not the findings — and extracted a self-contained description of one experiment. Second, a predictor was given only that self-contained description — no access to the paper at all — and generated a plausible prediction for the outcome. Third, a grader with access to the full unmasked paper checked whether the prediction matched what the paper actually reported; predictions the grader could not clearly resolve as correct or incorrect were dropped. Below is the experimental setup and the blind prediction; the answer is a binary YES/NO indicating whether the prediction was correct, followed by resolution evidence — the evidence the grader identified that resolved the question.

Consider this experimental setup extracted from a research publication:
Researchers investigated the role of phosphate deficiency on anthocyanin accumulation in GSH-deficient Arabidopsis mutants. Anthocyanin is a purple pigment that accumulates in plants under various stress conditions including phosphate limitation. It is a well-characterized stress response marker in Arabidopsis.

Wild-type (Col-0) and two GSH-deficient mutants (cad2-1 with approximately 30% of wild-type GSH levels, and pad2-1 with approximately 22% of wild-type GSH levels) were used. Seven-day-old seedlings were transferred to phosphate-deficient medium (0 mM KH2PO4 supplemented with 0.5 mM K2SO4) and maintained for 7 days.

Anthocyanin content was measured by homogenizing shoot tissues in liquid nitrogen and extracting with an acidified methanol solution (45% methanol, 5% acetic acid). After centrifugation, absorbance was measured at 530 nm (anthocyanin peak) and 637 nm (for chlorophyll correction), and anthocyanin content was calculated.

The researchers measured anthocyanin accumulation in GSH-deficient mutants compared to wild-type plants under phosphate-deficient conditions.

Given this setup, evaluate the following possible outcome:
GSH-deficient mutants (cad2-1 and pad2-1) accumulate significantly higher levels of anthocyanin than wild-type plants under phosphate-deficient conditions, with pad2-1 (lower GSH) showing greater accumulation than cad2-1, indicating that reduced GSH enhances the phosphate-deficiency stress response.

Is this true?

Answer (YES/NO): NO